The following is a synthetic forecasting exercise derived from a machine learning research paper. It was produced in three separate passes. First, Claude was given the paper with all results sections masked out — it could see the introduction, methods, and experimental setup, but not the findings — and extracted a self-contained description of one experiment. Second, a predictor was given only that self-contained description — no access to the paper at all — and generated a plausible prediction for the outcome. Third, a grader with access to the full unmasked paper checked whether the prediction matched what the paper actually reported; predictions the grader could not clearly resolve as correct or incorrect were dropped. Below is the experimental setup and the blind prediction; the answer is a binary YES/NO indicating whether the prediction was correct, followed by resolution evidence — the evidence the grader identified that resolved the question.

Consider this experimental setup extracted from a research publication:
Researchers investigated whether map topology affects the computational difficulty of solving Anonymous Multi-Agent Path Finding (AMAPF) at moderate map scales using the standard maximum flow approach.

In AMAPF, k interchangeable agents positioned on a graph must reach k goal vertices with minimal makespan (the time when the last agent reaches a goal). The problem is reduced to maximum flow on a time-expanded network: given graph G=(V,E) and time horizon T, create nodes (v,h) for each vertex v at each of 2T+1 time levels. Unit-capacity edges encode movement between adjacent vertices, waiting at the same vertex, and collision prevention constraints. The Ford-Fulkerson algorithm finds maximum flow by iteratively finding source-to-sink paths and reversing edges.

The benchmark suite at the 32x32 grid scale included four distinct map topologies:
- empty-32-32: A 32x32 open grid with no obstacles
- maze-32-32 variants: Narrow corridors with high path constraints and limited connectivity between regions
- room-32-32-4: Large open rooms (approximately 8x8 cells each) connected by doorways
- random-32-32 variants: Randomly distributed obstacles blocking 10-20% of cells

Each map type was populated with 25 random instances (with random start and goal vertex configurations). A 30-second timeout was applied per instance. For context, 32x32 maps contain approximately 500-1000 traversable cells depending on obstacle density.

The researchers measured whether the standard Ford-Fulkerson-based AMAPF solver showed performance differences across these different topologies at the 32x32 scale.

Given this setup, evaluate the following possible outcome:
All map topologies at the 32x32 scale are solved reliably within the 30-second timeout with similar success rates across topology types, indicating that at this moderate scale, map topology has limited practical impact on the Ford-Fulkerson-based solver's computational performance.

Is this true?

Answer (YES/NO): YES